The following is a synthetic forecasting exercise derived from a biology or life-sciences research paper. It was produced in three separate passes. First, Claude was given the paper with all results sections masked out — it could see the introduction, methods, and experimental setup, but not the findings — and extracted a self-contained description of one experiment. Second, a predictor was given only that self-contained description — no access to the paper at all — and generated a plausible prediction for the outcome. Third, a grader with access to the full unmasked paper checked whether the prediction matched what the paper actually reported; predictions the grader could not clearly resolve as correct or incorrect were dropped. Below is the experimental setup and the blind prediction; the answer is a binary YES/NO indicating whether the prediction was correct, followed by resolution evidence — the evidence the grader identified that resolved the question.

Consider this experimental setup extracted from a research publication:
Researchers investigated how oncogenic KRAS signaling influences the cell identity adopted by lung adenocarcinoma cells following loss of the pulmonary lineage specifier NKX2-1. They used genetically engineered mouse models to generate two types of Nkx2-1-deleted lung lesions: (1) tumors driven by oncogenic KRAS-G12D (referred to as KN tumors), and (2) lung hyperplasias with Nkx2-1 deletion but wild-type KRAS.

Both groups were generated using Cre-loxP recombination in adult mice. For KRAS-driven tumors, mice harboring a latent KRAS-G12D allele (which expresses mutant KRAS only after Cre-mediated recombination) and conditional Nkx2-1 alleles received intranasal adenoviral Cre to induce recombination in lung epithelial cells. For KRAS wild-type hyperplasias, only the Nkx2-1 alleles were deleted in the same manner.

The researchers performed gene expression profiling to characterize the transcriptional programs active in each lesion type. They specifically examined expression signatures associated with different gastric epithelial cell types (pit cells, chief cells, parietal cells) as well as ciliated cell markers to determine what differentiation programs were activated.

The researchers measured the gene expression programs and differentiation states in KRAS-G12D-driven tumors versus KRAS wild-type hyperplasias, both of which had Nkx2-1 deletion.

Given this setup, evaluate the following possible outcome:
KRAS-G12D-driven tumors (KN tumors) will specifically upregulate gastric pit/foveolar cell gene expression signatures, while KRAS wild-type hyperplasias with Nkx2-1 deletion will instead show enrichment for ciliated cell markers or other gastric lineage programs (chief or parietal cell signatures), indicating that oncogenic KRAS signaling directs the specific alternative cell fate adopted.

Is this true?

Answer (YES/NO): YES